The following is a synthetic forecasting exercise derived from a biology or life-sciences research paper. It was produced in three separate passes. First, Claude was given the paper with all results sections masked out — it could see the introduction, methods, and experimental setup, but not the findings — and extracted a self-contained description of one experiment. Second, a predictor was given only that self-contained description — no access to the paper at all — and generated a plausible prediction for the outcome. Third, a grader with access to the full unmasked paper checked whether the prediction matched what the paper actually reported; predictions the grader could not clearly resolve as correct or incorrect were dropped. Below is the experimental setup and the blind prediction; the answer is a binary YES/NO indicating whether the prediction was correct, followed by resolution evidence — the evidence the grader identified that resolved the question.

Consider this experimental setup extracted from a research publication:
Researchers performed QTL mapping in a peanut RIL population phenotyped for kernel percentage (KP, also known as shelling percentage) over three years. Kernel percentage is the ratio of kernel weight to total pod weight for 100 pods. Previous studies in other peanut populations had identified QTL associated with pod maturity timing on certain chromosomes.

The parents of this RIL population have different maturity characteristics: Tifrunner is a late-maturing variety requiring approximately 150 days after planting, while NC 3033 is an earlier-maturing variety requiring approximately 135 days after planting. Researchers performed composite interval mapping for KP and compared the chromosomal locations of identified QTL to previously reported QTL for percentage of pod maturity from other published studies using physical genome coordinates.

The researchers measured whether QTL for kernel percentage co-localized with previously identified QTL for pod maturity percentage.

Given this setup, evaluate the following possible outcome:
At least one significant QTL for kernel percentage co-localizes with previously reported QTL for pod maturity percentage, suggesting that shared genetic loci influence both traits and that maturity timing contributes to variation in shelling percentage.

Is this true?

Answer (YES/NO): YES